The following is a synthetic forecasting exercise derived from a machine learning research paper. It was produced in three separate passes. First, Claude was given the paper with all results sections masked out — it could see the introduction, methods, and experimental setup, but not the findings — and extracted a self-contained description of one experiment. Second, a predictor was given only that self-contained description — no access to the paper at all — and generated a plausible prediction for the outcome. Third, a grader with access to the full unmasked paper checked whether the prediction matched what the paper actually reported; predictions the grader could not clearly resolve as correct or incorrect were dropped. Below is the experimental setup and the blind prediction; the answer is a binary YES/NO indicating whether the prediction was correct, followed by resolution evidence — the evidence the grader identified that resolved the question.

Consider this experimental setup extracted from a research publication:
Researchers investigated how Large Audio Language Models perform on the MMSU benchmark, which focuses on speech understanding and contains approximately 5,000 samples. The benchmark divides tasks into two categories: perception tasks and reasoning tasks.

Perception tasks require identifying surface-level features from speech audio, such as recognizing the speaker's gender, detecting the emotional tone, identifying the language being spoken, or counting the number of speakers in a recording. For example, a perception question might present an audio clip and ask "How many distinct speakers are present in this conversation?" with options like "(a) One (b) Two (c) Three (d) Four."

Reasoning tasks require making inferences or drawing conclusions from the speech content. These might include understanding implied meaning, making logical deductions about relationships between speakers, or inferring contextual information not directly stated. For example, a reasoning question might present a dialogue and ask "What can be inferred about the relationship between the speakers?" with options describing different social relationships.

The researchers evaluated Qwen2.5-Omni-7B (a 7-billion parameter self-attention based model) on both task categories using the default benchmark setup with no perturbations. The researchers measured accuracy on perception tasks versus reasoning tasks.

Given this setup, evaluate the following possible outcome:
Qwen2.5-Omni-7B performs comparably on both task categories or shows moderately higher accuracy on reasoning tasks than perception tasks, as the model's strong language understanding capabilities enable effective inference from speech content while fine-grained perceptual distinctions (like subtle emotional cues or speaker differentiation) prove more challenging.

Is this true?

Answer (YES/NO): NO